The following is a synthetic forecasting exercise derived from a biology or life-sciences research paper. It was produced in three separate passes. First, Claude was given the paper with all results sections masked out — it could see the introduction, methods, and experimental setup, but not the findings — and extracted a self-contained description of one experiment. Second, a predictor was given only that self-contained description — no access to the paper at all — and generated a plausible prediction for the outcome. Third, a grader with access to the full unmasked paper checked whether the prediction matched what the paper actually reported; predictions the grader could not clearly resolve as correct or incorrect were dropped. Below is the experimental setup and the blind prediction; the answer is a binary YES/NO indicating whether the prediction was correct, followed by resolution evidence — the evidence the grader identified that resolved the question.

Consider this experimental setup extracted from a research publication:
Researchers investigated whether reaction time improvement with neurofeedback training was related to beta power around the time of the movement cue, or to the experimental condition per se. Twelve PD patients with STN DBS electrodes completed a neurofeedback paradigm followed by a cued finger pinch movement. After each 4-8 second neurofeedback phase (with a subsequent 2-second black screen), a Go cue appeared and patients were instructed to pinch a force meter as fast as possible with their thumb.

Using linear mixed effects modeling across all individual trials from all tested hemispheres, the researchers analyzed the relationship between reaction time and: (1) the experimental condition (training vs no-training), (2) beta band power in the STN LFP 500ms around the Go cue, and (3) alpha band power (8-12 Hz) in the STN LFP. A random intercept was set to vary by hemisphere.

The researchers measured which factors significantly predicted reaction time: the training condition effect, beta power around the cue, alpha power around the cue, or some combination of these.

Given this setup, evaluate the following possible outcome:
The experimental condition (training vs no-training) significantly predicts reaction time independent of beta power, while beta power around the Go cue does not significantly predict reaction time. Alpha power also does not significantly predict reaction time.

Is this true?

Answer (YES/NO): NO